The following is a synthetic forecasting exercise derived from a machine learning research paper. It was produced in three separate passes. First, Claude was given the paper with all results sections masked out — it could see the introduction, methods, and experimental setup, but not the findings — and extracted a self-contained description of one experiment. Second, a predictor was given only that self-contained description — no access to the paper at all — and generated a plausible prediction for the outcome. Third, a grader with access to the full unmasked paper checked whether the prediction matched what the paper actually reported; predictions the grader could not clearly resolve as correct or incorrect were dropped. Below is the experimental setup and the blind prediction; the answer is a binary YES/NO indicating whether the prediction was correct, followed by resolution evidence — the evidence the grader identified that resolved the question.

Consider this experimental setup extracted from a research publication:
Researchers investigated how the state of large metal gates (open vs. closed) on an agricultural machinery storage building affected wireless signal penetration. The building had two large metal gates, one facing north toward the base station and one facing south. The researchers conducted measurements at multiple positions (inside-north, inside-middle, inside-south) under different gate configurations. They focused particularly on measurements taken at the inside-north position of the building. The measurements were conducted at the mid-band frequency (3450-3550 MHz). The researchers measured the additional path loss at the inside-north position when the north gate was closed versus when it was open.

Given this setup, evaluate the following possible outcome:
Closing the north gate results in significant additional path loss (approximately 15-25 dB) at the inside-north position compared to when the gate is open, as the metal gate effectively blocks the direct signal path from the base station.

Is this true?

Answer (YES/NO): NO